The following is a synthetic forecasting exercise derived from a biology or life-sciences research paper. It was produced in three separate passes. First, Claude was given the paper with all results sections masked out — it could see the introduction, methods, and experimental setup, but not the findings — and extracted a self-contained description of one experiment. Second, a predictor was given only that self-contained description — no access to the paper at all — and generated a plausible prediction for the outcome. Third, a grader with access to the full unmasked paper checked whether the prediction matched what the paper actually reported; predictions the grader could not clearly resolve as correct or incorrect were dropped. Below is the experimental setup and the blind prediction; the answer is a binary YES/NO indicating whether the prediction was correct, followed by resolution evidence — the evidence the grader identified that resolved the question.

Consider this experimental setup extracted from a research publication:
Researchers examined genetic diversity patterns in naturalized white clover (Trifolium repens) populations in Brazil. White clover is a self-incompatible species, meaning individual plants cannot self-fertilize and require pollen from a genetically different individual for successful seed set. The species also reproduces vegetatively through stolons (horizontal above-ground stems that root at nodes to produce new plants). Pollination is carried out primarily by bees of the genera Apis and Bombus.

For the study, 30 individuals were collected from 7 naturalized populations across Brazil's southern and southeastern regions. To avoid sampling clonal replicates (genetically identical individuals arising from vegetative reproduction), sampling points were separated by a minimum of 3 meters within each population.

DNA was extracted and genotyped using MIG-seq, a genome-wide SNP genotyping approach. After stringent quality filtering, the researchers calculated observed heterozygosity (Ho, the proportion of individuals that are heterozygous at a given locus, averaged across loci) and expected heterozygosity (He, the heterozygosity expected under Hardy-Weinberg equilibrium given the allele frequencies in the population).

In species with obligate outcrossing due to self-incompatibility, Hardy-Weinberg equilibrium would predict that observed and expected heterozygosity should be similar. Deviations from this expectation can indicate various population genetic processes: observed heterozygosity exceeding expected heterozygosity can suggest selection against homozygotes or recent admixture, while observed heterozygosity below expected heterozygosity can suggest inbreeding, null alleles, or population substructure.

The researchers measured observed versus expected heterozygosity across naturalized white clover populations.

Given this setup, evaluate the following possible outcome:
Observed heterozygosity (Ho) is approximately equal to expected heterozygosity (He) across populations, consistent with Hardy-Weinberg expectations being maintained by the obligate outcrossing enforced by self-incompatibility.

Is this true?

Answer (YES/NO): NO